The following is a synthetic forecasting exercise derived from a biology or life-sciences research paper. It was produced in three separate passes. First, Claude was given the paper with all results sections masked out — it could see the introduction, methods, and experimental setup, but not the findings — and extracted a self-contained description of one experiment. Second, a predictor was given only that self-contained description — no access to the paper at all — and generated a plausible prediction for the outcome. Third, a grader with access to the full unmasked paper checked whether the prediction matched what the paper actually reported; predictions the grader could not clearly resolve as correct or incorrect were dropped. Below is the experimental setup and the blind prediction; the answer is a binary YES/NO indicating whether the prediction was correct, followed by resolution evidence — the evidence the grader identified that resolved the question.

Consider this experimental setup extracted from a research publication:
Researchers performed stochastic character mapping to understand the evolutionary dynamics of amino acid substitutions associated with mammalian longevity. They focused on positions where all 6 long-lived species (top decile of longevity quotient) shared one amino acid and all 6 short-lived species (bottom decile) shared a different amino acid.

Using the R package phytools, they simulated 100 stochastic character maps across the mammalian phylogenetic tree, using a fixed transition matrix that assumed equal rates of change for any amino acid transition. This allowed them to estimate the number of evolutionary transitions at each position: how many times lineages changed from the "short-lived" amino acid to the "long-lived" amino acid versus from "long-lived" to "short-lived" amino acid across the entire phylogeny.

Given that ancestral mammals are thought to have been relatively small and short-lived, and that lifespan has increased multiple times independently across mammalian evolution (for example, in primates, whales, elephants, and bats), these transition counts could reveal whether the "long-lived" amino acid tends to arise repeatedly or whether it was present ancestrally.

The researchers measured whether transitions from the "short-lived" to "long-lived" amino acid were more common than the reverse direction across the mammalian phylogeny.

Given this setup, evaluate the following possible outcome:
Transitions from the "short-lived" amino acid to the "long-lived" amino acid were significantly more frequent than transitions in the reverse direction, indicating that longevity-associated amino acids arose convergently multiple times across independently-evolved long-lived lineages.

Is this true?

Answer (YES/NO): YES